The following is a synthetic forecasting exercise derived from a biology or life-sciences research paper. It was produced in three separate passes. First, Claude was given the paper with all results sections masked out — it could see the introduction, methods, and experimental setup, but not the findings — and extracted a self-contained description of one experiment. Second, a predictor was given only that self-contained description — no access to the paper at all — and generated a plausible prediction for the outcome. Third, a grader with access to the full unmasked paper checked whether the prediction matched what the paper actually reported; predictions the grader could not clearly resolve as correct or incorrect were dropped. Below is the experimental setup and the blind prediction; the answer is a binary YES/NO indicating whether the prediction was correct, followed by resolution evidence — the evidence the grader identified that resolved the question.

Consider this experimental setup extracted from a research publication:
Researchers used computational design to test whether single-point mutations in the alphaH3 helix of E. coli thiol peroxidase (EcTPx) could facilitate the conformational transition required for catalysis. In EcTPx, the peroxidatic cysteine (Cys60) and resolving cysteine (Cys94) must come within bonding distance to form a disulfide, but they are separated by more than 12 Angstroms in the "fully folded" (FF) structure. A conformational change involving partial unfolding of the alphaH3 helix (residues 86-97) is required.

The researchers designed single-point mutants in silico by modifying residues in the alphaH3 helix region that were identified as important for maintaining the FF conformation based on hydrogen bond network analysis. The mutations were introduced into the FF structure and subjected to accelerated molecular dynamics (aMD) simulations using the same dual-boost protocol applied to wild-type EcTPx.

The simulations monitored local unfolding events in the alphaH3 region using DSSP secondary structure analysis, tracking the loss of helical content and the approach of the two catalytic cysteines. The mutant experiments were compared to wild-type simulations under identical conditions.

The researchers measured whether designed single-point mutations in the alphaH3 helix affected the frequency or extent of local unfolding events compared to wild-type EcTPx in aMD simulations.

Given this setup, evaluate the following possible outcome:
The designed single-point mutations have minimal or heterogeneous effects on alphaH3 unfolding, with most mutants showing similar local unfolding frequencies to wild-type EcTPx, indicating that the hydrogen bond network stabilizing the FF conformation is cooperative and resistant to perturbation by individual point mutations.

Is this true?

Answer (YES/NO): NO